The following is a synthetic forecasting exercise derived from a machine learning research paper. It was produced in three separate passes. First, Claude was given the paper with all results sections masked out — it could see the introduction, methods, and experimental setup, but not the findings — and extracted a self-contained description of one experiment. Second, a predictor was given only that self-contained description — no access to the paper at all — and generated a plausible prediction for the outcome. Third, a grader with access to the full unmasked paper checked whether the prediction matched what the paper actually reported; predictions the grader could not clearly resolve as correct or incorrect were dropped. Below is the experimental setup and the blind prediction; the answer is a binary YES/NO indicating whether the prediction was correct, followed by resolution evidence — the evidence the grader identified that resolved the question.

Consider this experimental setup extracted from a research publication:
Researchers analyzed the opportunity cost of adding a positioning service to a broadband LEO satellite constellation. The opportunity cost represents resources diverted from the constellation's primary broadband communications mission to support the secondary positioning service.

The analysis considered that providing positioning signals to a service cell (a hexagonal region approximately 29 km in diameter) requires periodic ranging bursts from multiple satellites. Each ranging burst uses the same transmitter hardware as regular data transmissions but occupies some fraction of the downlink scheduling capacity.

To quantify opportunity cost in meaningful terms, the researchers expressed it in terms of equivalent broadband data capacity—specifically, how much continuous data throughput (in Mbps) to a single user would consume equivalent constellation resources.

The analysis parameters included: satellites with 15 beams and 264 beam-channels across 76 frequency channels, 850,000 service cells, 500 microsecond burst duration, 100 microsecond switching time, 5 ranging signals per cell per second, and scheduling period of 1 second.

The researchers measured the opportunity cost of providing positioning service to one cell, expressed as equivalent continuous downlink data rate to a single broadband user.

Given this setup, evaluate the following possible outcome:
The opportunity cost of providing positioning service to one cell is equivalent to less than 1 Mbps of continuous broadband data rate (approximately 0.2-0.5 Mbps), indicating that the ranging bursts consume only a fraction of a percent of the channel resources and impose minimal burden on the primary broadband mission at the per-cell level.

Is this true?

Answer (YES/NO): NO